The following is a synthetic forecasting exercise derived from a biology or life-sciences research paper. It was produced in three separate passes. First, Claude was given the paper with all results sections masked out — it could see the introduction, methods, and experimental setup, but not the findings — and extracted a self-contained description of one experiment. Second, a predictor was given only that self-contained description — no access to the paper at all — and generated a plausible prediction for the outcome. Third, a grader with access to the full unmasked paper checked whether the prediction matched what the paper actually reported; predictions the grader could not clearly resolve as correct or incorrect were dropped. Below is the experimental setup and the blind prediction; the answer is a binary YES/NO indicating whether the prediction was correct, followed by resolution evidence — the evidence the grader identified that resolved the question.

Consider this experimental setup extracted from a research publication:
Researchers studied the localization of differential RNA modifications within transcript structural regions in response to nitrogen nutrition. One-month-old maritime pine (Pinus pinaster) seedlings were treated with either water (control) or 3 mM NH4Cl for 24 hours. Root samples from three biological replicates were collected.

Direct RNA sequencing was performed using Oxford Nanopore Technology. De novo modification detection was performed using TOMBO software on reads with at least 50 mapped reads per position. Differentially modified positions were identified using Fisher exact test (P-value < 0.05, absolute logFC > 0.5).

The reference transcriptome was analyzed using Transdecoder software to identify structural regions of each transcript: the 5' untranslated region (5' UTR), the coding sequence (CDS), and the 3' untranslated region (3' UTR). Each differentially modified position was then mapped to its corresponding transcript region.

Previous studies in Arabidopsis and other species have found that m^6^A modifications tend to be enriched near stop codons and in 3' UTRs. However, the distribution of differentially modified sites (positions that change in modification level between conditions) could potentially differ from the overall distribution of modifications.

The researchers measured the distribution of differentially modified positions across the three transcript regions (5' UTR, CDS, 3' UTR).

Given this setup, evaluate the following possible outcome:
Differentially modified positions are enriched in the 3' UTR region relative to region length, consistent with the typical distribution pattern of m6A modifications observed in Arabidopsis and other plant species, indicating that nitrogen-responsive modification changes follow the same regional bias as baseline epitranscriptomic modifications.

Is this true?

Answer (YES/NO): YES